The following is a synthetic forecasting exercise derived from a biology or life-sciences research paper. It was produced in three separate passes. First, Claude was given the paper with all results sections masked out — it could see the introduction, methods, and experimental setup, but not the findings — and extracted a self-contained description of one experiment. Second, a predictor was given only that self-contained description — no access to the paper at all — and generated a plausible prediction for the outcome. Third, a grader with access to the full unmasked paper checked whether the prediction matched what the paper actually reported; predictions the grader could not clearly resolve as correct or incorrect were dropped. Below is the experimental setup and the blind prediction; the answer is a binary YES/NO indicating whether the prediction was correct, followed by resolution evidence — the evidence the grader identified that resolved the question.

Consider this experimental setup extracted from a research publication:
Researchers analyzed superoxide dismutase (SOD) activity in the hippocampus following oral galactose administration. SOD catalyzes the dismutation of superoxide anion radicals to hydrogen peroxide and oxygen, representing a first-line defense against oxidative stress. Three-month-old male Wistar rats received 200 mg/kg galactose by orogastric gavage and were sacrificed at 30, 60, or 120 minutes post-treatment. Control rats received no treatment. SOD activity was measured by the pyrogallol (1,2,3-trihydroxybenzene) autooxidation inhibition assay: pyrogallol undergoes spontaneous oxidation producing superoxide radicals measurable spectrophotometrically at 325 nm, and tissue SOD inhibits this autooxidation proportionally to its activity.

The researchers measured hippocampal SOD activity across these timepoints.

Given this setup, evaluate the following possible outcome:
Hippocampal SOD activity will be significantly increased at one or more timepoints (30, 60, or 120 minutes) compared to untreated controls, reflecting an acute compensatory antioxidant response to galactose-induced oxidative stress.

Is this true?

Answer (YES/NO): NO